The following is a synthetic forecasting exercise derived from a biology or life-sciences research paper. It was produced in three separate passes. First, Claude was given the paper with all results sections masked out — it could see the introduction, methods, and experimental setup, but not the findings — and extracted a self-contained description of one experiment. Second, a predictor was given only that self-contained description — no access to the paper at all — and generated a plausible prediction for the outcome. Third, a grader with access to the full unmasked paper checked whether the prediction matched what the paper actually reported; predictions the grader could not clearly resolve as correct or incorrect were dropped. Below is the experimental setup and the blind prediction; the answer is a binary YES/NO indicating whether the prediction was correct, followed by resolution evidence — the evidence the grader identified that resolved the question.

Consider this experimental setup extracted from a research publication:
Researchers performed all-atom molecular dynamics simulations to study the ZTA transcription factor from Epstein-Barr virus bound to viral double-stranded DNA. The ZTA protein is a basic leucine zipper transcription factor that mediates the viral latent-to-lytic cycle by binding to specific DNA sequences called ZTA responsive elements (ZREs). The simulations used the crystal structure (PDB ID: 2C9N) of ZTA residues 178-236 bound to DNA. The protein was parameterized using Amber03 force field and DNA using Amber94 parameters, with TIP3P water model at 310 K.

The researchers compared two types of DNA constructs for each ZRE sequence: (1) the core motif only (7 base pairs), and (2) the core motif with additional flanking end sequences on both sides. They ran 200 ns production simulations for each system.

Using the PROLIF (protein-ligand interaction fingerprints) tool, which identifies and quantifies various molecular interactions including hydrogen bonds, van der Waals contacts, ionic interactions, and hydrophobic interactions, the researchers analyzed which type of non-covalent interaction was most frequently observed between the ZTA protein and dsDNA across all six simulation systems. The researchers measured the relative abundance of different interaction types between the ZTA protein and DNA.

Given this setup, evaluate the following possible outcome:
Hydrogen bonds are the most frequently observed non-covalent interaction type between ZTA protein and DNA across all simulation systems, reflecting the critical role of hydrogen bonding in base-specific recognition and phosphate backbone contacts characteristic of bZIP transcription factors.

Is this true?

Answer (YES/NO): NO